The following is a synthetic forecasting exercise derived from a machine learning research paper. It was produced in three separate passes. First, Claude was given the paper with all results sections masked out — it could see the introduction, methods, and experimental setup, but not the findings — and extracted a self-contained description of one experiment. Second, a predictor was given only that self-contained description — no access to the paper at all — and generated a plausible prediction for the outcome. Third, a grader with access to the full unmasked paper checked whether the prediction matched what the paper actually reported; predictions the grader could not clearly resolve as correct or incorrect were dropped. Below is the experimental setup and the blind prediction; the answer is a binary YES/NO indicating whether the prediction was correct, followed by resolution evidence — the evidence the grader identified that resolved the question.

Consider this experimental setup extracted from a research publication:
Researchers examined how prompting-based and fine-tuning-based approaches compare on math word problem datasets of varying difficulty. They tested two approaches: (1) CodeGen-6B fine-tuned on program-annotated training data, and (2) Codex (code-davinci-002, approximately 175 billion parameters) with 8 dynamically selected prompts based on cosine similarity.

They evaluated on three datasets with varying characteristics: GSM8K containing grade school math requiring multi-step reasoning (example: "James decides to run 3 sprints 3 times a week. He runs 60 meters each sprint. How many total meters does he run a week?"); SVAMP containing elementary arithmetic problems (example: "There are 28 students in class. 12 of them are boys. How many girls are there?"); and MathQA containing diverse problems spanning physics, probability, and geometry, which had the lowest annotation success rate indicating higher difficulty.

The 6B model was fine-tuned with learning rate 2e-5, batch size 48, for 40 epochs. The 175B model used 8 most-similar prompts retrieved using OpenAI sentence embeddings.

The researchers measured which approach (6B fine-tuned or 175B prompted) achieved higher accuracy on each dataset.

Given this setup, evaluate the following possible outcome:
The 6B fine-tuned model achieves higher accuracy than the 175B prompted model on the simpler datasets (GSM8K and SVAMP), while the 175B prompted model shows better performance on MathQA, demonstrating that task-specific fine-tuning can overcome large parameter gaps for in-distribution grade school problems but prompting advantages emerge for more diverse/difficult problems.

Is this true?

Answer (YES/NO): NO